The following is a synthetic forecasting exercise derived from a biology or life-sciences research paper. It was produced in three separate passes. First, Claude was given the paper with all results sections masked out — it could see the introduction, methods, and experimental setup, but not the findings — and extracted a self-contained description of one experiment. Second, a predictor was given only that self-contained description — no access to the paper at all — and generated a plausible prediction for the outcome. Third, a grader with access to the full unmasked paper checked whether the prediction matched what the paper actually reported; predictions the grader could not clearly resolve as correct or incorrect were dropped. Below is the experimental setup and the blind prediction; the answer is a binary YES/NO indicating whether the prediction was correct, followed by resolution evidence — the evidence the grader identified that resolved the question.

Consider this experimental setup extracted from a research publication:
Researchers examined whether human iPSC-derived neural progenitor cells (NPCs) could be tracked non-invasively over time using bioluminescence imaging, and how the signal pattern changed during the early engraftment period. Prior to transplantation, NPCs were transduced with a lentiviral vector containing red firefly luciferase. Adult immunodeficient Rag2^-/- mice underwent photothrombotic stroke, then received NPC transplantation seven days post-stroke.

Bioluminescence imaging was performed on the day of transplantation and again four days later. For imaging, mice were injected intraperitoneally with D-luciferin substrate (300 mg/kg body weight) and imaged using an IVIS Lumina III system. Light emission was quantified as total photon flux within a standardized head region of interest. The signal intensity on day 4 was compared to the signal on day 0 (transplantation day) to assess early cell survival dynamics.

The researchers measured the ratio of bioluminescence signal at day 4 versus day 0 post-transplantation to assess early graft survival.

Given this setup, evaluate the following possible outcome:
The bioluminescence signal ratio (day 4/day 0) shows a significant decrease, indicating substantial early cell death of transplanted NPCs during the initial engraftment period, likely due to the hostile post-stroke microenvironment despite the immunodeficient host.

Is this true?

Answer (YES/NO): NO